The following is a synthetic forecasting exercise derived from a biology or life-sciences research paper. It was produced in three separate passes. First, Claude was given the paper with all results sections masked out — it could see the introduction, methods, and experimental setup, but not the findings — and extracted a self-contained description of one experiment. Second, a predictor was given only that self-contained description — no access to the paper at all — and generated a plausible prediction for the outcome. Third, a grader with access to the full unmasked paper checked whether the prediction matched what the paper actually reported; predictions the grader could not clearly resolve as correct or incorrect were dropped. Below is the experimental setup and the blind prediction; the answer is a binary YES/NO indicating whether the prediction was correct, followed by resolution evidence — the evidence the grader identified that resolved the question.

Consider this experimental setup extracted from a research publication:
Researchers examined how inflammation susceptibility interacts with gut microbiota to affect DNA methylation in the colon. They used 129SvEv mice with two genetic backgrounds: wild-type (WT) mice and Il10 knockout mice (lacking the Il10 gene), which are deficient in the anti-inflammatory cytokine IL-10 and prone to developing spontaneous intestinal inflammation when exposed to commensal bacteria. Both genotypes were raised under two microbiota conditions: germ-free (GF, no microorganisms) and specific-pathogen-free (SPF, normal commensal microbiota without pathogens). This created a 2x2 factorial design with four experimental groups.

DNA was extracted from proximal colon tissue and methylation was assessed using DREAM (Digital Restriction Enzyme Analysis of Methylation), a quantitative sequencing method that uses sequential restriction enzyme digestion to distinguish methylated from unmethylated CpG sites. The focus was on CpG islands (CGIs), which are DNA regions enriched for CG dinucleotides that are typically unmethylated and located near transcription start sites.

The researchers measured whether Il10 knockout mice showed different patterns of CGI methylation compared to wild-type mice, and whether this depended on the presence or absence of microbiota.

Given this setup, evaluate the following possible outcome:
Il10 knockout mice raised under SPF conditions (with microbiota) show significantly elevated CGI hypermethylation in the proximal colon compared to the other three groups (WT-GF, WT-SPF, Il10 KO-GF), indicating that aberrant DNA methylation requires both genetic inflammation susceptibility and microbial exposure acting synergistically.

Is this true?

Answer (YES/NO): YES